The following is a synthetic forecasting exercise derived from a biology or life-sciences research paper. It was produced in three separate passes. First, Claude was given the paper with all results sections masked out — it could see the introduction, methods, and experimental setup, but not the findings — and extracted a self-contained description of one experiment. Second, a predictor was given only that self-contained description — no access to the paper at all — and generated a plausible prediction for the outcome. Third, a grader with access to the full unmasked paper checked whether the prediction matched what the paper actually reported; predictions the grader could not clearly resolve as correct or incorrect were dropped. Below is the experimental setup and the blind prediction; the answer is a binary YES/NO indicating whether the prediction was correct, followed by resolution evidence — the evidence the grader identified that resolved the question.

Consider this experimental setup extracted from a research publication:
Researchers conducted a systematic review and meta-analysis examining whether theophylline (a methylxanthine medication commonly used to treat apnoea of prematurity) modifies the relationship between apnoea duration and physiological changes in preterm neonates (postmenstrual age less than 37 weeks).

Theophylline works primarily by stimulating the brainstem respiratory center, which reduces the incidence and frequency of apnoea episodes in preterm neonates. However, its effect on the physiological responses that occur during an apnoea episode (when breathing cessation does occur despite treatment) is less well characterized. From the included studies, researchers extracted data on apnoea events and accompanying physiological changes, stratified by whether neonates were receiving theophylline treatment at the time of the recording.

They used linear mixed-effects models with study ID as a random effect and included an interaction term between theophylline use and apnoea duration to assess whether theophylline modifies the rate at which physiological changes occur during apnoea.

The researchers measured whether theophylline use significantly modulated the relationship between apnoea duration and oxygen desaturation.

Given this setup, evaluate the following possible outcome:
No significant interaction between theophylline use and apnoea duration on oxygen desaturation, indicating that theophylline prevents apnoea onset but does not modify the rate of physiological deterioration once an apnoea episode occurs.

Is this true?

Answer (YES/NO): YES